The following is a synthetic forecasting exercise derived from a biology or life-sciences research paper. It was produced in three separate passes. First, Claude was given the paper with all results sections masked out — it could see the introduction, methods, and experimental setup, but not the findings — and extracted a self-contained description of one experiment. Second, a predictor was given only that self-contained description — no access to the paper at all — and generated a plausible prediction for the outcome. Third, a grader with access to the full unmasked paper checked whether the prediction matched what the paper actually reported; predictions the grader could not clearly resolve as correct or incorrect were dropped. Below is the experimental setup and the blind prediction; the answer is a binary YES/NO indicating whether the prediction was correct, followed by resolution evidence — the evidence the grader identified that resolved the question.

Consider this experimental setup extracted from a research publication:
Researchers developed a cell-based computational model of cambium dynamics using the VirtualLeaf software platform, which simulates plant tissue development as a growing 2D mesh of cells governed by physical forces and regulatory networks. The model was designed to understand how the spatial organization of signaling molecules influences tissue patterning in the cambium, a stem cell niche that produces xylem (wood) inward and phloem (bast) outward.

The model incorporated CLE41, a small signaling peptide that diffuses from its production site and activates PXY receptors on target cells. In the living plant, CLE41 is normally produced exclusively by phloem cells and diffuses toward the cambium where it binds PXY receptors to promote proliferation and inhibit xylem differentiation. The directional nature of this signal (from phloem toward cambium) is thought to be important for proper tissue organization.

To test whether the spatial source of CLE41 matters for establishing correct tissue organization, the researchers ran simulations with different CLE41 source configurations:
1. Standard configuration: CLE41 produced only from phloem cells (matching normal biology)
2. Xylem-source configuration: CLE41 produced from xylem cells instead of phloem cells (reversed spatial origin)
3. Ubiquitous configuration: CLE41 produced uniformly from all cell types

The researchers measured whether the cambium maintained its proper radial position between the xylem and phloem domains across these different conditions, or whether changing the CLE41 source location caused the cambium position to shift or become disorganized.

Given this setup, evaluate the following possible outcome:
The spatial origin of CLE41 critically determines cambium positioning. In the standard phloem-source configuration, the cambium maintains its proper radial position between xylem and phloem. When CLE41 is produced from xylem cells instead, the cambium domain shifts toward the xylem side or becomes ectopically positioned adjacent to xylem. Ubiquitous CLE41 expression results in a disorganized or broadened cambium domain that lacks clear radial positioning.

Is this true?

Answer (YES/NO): NO